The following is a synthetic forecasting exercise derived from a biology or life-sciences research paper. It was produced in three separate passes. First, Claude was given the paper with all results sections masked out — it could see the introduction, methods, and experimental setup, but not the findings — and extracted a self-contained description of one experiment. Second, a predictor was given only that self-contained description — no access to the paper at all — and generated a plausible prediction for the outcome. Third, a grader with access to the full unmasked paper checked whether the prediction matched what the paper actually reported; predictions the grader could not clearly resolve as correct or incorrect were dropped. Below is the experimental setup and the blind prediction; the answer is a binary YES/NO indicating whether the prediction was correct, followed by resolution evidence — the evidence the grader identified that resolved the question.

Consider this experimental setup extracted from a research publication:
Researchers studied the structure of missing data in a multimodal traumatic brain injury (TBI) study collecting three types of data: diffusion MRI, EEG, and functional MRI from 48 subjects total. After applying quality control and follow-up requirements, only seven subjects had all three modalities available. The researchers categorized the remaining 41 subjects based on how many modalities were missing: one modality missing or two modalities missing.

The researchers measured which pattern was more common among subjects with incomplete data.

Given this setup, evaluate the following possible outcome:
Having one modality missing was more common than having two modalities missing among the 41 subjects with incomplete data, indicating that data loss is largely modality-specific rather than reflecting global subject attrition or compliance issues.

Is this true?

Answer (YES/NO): YES